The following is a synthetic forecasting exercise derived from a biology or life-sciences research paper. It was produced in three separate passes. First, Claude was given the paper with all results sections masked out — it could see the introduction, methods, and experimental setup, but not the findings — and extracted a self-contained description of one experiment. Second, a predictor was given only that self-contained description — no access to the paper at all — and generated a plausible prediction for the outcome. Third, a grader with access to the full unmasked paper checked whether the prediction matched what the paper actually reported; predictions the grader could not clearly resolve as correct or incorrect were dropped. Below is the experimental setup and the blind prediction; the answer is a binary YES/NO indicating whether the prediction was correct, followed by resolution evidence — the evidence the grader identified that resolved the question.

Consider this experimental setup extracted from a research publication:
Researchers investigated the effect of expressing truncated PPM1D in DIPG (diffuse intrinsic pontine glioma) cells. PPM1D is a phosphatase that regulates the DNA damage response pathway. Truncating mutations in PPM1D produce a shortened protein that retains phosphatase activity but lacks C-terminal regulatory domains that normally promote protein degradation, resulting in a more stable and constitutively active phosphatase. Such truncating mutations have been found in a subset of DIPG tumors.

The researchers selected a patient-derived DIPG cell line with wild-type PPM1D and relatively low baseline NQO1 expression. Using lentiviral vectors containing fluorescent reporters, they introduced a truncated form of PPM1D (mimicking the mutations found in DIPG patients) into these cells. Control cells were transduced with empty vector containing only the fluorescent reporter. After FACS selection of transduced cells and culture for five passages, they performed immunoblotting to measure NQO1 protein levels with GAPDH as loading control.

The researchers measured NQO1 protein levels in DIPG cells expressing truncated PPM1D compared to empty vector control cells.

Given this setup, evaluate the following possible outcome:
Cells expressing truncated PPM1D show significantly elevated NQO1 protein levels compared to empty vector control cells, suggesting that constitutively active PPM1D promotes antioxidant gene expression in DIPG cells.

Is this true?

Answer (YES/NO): YES